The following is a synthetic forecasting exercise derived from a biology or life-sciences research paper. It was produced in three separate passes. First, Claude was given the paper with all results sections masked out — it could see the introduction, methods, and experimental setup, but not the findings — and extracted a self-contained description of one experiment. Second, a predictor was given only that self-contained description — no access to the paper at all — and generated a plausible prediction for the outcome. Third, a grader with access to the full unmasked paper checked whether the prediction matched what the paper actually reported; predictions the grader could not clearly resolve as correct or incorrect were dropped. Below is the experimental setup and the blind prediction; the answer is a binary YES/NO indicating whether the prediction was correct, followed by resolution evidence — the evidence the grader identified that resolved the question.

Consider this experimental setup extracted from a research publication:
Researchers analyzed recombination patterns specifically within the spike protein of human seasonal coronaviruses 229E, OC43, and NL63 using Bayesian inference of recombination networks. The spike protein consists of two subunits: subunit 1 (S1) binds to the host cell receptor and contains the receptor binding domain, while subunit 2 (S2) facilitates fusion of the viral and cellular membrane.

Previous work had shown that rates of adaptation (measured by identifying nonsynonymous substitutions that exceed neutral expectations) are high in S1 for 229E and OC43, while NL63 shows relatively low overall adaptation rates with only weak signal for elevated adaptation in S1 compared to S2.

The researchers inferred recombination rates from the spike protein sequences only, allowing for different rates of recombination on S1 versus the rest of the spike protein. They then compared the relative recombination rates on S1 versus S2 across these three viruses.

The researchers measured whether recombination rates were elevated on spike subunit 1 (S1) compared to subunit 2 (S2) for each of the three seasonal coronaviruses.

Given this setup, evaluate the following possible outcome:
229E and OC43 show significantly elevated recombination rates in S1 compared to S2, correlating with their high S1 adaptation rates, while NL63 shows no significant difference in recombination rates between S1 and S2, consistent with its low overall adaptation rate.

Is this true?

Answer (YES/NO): NO